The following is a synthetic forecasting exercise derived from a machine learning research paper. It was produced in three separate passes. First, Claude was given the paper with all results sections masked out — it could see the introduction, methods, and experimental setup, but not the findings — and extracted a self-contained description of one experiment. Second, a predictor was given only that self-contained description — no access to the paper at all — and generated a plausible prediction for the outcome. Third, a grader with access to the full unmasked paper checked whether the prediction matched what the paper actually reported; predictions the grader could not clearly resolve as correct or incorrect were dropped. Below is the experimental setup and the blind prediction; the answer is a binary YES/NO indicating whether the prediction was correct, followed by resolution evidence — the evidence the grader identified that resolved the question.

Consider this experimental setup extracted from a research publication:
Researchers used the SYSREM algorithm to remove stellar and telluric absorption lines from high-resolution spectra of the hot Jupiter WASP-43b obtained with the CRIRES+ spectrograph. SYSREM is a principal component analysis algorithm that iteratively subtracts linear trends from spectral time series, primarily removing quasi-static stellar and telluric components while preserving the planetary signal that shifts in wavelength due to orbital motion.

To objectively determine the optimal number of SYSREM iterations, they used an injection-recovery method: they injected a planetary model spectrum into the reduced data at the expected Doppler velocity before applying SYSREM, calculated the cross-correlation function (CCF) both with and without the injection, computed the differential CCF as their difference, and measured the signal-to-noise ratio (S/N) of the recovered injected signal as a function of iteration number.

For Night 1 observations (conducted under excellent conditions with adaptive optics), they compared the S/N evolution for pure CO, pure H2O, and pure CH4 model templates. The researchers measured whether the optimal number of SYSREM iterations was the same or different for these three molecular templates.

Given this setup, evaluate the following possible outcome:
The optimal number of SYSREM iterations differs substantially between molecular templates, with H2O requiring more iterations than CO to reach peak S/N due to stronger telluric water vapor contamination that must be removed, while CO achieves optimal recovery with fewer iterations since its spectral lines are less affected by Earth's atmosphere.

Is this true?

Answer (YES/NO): NO